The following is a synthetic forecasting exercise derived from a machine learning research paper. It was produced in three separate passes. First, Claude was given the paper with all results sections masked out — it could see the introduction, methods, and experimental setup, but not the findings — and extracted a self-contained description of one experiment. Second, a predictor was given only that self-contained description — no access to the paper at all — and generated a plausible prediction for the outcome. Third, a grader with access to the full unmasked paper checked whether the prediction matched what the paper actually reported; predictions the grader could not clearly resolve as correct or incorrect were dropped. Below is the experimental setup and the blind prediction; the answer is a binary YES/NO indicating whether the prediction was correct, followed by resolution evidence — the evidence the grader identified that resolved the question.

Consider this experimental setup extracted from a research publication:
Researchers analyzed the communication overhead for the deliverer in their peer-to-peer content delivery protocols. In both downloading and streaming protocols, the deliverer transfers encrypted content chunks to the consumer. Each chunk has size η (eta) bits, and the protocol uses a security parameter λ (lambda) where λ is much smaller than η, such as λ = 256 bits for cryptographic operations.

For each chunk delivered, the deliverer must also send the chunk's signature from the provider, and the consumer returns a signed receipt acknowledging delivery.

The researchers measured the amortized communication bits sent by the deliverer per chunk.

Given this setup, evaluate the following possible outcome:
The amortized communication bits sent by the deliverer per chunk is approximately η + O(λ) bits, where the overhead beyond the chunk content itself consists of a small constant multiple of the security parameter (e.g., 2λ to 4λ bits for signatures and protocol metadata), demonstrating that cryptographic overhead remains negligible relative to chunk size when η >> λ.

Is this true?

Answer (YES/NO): YES